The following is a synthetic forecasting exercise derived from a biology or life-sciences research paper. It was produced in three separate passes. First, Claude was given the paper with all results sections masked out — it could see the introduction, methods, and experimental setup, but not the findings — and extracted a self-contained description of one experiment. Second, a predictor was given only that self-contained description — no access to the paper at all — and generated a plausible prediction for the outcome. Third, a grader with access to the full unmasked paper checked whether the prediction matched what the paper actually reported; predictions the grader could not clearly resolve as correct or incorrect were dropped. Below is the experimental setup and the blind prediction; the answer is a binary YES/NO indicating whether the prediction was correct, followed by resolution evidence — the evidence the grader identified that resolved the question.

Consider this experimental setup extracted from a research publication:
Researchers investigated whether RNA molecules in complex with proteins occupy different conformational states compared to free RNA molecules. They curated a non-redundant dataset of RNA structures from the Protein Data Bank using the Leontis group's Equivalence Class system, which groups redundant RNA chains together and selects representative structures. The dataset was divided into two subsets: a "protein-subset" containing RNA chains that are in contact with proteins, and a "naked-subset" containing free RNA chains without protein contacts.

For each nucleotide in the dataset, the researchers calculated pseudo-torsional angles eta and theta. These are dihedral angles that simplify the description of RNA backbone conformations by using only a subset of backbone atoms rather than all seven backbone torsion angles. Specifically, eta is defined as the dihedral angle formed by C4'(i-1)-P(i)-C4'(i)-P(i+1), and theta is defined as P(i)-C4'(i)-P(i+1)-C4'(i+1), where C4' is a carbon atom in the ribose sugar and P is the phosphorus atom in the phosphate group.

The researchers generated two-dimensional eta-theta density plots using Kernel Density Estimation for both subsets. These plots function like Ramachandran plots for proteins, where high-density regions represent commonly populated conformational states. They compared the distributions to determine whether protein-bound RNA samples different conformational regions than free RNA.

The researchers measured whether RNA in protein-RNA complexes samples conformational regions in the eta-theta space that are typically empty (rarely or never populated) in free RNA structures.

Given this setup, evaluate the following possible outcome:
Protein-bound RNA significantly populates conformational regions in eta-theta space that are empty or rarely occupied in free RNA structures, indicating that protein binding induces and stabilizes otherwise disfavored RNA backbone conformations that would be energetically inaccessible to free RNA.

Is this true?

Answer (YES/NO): YES